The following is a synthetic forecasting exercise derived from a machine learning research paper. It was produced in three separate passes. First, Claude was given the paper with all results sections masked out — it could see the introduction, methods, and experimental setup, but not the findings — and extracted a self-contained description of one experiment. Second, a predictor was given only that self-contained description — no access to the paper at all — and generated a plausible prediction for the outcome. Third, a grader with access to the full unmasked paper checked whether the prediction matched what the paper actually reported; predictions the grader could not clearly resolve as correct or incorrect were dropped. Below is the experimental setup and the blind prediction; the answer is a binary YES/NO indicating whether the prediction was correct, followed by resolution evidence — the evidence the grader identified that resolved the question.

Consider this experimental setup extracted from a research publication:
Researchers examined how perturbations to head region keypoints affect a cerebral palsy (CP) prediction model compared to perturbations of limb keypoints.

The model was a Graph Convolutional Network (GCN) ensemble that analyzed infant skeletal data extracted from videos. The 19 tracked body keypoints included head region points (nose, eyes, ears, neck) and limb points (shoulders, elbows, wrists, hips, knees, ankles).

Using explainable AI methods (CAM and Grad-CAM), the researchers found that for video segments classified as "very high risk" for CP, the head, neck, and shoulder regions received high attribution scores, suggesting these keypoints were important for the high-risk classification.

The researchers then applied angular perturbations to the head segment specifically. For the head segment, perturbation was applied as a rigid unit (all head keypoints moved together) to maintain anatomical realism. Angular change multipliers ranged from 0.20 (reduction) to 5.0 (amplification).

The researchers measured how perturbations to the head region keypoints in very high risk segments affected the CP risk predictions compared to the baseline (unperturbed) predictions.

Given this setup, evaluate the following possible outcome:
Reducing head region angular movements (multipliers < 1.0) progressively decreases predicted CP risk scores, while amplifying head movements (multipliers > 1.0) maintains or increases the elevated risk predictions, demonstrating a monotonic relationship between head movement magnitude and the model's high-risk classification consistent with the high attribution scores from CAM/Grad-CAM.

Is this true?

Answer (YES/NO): NO